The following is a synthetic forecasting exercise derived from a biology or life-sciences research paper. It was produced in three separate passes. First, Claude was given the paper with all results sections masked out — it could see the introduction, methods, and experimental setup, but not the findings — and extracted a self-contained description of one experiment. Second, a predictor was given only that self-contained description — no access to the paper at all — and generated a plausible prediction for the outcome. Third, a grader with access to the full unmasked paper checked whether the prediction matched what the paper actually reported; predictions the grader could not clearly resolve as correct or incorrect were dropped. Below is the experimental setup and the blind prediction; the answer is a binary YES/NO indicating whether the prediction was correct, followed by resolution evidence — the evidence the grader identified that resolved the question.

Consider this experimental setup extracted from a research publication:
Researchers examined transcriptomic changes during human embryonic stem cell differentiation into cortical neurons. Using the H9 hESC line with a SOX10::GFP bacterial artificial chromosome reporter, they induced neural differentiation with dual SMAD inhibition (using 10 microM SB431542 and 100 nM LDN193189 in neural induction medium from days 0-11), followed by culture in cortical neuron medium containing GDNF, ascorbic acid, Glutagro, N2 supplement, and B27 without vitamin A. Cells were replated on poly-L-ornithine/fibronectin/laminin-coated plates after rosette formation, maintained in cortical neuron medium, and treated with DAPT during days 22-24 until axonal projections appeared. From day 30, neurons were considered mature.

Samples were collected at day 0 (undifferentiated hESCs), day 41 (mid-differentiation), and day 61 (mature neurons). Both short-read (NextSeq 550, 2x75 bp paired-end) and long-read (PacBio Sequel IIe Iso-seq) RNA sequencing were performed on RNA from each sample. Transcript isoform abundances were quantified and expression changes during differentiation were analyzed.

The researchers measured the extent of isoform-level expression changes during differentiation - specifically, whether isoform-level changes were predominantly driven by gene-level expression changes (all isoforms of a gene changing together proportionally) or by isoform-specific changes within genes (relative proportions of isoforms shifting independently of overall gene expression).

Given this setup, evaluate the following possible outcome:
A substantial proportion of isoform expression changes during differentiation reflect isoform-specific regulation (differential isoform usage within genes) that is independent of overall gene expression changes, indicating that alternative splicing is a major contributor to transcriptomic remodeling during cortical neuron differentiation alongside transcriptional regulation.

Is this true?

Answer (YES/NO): NO